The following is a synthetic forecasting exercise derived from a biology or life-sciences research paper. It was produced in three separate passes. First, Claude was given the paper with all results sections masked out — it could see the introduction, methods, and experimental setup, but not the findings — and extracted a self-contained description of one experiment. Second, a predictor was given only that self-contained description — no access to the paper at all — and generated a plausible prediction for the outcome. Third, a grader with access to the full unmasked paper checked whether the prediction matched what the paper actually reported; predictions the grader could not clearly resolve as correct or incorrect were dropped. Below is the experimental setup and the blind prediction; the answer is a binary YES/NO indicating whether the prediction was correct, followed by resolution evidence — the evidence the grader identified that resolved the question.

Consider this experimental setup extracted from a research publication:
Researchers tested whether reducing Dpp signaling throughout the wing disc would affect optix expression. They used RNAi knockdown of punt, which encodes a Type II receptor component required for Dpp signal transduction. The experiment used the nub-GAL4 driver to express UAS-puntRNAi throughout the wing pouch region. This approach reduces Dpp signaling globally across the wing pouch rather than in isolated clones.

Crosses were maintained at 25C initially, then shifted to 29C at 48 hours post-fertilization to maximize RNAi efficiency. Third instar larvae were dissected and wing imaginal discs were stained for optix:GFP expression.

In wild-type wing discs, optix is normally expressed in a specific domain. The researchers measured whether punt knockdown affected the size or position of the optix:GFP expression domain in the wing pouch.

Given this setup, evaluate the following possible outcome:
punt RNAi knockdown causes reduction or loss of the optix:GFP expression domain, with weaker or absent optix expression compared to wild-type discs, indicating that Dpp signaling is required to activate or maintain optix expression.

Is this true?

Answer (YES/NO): NO